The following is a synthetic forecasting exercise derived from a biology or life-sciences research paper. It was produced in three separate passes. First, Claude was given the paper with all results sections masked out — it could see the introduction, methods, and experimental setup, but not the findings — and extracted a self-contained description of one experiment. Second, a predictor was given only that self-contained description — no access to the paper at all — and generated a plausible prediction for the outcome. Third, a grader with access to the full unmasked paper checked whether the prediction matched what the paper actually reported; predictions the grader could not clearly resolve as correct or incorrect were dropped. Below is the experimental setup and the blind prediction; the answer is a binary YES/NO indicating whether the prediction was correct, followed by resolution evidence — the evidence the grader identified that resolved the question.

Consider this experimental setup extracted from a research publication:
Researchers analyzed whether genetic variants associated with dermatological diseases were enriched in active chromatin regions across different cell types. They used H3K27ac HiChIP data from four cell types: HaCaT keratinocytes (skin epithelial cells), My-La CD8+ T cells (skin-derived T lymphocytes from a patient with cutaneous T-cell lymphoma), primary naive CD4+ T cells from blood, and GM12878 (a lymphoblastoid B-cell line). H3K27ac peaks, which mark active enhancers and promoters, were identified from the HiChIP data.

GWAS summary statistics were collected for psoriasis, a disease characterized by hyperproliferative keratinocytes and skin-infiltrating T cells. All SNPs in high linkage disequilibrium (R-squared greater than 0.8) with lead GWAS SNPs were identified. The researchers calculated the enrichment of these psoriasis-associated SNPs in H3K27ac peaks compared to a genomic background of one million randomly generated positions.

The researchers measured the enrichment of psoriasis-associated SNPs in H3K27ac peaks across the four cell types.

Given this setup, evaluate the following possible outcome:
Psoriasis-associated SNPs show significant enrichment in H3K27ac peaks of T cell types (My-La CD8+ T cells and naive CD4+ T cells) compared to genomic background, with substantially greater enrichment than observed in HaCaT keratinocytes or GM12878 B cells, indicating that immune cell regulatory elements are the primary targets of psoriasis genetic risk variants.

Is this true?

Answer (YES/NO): NO